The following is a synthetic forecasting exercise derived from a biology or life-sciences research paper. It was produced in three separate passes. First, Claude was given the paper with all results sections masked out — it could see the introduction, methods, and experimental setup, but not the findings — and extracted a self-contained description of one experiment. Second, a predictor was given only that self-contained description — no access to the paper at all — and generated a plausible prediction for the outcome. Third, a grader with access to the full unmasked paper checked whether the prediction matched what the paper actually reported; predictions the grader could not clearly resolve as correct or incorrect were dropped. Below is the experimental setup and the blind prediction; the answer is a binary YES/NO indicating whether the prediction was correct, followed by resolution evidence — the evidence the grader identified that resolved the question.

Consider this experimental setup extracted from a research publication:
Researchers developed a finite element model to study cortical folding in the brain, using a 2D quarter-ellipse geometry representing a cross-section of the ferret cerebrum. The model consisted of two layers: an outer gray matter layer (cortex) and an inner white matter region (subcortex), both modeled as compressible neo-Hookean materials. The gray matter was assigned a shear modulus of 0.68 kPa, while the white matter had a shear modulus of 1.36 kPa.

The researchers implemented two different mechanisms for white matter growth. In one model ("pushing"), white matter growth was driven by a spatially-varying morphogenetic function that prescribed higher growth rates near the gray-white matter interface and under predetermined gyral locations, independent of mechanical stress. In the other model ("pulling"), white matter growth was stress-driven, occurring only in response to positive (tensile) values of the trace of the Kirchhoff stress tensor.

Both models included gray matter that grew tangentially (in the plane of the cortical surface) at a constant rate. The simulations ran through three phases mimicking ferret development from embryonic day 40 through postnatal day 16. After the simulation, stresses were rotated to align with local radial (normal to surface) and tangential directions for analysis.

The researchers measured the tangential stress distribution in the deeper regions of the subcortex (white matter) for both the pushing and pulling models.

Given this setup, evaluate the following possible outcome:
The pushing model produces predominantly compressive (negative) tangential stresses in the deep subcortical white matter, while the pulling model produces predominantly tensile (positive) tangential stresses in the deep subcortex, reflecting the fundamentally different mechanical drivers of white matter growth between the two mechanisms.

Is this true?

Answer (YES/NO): YES